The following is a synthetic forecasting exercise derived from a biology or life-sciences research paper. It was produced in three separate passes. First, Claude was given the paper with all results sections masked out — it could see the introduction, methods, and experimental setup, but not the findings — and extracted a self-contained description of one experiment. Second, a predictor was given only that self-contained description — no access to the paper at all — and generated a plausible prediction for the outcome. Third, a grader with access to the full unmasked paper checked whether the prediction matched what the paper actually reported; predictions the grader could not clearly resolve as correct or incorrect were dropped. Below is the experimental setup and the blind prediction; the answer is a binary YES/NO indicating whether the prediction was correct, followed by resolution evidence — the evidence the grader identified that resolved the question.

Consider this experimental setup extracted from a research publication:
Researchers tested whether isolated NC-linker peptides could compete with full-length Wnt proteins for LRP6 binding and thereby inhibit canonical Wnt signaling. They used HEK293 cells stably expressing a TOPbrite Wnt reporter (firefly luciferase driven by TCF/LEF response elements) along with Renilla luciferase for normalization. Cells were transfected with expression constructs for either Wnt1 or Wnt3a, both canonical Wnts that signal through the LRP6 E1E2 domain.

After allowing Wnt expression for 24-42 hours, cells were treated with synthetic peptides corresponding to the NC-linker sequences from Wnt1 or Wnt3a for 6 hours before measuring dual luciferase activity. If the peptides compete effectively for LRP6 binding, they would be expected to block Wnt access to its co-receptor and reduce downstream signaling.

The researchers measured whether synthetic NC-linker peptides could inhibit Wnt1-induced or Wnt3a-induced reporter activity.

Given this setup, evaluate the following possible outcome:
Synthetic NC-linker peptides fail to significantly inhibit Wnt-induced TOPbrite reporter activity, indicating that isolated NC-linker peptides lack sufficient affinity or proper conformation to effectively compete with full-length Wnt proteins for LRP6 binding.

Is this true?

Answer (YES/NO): NO